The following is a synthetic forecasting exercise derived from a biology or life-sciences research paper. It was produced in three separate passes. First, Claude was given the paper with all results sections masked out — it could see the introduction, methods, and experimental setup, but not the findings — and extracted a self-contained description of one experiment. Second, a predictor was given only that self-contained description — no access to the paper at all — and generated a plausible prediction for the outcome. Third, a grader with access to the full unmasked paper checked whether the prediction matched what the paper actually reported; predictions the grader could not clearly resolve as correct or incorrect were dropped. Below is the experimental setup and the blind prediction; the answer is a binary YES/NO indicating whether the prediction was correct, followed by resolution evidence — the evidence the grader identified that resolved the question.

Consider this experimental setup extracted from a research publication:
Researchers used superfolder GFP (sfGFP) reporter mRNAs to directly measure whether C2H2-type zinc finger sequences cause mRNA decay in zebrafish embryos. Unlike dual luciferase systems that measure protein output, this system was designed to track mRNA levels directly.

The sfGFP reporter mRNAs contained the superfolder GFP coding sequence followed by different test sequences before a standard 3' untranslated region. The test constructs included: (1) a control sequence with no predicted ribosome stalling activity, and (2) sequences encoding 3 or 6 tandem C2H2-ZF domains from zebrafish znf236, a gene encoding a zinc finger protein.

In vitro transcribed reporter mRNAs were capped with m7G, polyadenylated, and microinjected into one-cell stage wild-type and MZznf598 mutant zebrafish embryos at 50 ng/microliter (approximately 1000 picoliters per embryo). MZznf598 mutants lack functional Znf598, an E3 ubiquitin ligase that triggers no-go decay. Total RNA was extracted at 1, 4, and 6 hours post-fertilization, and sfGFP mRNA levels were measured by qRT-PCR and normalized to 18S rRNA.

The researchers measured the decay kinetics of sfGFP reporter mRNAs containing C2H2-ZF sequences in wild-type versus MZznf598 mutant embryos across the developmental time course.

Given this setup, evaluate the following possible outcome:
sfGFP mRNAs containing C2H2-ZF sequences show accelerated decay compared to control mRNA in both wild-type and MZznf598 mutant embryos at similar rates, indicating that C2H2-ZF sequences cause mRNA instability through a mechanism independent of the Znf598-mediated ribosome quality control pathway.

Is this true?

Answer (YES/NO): NO